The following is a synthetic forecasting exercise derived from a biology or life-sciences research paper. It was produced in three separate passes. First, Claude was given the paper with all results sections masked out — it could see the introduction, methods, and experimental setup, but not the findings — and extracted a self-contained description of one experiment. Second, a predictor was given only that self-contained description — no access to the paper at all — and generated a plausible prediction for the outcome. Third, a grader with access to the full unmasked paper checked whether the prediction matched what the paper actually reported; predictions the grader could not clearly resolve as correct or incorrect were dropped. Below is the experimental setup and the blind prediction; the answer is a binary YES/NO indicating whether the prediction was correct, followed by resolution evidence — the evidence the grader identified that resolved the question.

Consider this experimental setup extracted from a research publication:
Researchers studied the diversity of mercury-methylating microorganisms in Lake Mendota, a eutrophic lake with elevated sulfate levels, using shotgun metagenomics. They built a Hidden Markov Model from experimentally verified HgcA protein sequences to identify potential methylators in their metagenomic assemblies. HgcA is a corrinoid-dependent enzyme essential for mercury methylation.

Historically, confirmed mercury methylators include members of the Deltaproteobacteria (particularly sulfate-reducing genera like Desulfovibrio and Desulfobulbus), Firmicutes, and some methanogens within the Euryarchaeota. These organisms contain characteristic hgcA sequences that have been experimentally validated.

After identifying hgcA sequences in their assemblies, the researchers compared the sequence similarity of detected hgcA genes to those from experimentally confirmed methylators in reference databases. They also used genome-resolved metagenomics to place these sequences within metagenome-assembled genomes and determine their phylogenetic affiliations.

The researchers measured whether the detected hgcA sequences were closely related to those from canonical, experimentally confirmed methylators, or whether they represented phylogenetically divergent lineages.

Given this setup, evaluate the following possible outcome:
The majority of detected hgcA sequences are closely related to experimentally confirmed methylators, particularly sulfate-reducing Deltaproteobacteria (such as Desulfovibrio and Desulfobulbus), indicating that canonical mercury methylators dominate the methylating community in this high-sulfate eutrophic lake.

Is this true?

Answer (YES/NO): NO